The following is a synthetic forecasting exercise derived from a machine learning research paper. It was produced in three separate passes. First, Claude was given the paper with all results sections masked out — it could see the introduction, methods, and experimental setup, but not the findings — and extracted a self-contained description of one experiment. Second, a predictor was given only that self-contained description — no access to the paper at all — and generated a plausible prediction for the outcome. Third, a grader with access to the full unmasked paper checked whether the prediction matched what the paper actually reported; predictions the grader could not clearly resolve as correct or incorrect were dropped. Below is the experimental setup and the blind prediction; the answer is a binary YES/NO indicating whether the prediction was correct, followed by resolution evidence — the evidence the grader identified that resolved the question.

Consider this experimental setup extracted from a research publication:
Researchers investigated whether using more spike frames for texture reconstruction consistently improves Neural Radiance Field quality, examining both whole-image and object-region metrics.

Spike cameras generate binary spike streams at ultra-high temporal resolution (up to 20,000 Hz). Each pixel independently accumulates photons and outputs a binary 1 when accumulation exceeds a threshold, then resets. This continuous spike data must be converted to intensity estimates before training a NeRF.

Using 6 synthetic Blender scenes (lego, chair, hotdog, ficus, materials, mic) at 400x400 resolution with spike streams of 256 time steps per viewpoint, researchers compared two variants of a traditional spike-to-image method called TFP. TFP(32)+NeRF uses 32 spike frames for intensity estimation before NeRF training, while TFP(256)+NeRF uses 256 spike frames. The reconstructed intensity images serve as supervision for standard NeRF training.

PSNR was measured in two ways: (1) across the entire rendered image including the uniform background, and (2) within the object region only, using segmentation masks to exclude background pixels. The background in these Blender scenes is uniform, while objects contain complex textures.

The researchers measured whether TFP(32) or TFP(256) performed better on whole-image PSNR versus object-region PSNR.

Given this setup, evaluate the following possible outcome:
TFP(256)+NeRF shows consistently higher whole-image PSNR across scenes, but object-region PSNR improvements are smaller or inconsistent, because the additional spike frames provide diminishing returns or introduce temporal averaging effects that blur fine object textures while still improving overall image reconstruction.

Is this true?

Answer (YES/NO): NO